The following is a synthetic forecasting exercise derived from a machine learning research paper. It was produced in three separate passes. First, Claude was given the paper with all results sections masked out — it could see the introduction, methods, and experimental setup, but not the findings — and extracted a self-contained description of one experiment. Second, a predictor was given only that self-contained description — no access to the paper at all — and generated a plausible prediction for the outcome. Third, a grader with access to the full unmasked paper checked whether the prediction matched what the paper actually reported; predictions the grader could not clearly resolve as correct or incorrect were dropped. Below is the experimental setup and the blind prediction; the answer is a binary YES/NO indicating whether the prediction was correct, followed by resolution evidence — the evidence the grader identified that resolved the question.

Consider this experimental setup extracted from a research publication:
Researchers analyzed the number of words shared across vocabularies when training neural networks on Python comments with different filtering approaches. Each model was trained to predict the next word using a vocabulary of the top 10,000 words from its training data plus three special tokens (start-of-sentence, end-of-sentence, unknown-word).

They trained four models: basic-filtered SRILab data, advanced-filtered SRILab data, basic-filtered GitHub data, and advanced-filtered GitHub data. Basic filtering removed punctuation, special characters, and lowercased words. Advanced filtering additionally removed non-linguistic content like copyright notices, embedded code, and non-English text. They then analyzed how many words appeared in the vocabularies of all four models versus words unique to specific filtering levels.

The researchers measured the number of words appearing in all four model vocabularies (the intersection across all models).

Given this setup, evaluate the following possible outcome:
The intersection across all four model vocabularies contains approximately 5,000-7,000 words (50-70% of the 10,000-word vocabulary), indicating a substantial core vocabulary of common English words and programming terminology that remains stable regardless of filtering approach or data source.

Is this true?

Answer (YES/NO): NO